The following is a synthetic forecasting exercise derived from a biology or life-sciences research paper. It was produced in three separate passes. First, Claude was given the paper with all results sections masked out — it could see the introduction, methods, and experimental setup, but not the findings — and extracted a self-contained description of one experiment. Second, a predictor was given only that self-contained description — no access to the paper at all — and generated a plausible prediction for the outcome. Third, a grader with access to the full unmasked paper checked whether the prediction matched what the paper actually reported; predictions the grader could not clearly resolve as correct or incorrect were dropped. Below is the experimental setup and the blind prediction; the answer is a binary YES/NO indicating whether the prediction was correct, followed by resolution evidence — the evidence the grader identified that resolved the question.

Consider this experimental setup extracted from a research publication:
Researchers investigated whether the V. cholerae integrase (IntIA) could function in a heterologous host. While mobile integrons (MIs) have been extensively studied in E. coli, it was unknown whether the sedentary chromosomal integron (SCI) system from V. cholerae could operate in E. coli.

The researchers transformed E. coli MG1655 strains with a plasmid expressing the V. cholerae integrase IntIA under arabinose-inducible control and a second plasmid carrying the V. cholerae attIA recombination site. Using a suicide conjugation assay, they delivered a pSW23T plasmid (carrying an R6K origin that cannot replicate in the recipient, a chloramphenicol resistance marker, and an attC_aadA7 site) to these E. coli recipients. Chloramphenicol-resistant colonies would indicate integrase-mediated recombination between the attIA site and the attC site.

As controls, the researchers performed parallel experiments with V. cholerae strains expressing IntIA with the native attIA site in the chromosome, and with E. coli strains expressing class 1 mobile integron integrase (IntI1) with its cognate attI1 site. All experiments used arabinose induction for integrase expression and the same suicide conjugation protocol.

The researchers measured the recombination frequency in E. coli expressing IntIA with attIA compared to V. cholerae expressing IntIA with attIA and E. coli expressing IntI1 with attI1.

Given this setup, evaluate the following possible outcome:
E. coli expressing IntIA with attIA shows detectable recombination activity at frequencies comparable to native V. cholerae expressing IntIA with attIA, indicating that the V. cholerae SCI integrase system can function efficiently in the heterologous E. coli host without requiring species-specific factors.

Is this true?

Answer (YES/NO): NO